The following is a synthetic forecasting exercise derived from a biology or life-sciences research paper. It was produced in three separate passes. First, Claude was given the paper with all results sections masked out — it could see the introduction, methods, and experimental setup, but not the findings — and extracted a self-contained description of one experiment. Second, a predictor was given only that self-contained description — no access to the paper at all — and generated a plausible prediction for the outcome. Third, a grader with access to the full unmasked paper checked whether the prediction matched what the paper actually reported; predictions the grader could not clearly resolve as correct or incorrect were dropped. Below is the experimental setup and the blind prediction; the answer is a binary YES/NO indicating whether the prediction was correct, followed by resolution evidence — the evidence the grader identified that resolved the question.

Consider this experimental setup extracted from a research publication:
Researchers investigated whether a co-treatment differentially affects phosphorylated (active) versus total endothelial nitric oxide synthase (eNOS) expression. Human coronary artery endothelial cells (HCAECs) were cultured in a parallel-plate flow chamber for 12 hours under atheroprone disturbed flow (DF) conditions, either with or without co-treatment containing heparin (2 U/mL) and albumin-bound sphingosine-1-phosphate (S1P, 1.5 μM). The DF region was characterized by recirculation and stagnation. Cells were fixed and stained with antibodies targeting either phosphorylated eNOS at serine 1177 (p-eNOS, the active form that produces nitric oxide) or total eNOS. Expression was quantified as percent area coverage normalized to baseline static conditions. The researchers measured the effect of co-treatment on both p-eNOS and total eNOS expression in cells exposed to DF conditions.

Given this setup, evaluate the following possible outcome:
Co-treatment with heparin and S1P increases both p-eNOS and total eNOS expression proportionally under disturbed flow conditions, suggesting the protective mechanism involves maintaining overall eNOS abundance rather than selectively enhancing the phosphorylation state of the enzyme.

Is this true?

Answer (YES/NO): NO